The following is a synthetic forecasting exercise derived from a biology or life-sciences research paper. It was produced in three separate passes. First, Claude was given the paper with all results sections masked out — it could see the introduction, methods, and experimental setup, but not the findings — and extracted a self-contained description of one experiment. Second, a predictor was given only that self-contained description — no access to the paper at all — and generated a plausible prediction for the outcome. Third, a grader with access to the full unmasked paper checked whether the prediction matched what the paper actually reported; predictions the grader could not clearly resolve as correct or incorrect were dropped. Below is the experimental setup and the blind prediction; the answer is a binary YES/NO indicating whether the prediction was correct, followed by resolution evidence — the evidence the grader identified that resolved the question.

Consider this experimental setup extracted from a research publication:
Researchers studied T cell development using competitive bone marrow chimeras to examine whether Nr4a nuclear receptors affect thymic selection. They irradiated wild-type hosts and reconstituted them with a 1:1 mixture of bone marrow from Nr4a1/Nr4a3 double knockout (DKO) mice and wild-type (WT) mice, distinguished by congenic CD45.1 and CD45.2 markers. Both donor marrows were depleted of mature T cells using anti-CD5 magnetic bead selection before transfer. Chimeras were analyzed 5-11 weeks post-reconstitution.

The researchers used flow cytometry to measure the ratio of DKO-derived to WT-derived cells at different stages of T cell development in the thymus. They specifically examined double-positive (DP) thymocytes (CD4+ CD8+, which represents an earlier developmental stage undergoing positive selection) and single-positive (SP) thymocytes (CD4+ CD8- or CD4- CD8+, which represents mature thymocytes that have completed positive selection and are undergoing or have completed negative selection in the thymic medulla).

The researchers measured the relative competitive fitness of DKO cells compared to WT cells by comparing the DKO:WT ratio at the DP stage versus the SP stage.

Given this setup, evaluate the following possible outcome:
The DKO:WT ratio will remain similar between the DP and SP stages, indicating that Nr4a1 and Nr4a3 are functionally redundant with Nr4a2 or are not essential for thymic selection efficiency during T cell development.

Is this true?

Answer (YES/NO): NO